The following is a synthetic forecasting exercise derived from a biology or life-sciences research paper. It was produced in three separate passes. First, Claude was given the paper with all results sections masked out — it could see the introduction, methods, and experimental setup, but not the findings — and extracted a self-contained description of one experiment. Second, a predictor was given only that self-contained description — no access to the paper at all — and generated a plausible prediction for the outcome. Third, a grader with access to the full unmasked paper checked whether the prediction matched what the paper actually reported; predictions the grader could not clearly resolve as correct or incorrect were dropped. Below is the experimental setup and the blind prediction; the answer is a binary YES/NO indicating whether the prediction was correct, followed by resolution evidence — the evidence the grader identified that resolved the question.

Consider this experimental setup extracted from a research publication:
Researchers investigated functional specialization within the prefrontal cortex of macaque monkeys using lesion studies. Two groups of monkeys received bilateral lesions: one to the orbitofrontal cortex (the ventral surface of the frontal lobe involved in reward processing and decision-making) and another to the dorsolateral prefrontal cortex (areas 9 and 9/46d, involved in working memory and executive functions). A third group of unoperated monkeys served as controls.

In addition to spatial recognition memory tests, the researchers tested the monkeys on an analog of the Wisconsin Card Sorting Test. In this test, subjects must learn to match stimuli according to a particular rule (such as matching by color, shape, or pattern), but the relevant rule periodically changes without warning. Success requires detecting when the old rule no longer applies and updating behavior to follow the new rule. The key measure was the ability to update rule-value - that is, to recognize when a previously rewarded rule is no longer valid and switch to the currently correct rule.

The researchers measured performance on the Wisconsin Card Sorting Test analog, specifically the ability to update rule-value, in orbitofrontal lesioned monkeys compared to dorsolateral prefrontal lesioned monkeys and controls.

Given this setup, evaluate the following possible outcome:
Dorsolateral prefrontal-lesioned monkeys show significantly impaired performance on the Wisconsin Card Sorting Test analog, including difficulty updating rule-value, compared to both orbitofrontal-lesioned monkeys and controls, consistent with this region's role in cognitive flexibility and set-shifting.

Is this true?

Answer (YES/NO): NO